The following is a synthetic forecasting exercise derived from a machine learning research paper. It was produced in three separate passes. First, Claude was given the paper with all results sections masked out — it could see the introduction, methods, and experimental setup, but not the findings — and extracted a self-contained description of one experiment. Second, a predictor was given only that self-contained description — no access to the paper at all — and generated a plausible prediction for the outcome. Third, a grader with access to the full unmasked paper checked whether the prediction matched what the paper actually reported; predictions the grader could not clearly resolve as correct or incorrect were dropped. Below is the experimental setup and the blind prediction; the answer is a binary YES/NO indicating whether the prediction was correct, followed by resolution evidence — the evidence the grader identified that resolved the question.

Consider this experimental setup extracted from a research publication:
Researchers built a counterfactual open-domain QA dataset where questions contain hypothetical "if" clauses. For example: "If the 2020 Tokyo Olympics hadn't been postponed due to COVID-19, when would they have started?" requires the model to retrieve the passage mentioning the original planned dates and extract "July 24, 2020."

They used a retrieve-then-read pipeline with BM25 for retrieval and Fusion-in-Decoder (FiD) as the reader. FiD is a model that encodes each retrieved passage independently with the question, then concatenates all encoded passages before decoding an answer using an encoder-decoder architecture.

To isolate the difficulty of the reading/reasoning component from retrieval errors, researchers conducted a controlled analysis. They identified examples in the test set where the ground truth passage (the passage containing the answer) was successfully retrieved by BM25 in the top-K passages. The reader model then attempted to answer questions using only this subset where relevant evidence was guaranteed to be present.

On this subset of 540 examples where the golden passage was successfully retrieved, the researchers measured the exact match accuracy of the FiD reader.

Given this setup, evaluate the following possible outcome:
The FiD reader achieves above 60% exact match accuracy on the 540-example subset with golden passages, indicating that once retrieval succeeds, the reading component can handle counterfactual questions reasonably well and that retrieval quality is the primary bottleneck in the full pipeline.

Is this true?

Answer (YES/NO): NO